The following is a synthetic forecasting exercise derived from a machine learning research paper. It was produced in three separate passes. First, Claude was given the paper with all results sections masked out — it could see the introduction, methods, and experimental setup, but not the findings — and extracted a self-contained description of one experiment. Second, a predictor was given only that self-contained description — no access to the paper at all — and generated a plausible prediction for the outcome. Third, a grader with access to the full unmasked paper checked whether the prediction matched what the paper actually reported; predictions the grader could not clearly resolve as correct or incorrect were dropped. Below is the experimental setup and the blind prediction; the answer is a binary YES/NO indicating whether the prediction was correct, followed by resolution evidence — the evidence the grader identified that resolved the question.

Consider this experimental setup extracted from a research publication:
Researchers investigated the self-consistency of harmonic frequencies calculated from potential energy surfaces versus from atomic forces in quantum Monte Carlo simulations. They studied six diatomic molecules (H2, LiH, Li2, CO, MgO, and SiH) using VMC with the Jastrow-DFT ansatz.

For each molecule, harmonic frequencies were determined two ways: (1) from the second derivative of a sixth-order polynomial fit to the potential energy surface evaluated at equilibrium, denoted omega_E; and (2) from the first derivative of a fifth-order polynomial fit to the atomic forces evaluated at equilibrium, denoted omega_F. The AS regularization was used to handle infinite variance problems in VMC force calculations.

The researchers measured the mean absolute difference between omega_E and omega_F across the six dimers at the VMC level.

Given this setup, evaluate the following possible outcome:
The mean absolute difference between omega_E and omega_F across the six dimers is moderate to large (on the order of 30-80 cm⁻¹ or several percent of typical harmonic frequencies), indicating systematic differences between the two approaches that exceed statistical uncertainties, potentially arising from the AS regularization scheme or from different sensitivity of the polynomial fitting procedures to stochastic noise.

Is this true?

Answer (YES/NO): NO